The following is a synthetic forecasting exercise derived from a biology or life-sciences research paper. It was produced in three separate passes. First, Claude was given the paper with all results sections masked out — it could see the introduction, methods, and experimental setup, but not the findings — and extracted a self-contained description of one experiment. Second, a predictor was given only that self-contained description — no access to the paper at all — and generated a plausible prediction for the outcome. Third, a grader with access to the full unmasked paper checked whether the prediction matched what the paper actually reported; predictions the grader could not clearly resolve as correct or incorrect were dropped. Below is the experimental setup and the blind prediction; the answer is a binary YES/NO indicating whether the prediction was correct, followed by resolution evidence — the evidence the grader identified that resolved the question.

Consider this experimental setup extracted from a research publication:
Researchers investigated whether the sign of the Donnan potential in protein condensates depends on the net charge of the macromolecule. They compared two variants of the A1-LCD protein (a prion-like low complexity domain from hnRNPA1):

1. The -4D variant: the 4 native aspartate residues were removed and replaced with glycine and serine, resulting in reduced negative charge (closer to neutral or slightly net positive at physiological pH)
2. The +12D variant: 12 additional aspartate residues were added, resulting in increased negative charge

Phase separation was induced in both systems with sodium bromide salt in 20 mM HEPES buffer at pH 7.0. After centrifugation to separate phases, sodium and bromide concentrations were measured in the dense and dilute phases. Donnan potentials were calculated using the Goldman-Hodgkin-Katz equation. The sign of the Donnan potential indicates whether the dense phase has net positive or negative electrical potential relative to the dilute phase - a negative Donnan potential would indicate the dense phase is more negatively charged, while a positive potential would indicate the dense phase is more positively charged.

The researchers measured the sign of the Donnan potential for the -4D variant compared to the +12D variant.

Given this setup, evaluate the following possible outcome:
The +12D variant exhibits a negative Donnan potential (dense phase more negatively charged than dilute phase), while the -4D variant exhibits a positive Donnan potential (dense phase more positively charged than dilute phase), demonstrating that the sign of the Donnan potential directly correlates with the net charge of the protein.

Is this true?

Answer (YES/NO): NO